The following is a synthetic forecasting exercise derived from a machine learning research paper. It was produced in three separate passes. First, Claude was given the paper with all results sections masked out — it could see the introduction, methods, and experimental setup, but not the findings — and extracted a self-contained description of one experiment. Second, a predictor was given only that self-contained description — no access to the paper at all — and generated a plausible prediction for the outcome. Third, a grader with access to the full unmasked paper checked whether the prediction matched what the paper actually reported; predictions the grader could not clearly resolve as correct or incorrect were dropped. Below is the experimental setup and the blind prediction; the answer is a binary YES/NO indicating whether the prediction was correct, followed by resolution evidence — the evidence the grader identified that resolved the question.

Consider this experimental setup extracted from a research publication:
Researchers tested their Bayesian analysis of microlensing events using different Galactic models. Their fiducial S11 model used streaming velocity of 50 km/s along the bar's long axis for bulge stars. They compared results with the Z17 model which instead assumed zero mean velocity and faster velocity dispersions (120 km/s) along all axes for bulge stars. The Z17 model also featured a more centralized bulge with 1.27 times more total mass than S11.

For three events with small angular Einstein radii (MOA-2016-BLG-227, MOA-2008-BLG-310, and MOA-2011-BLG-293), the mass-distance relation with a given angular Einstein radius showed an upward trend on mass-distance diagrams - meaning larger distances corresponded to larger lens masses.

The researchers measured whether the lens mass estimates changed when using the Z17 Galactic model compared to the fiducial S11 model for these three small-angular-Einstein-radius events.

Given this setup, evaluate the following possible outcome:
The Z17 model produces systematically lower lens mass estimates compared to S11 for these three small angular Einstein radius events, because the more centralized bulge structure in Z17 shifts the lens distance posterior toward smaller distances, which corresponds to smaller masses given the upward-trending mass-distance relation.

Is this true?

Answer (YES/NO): NO